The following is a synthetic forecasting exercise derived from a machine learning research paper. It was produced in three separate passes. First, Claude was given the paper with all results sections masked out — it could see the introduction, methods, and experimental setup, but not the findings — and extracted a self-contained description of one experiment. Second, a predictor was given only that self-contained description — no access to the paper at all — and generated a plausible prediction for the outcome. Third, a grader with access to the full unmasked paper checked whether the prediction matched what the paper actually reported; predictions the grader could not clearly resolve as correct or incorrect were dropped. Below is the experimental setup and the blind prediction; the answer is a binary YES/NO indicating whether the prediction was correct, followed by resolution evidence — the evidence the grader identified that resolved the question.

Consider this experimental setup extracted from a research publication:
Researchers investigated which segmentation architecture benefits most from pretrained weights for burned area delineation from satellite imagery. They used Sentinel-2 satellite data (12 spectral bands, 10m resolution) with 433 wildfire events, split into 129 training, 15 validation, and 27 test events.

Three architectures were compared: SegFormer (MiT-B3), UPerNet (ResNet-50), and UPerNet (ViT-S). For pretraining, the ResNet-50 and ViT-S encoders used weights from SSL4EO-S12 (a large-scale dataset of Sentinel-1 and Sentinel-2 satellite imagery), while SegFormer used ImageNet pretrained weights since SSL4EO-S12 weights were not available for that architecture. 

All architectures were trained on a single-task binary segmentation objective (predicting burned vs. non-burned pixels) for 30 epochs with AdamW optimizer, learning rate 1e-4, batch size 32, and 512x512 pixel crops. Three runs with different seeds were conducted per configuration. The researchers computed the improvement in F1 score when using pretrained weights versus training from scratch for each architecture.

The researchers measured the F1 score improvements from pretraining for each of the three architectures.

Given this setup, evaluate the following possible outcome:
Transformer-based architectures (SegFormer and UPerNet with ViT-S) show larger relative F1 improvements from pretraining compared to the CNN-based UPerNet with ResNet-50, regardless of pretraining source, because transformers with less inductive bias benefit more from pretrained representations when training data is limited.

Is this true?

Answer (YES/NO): NO